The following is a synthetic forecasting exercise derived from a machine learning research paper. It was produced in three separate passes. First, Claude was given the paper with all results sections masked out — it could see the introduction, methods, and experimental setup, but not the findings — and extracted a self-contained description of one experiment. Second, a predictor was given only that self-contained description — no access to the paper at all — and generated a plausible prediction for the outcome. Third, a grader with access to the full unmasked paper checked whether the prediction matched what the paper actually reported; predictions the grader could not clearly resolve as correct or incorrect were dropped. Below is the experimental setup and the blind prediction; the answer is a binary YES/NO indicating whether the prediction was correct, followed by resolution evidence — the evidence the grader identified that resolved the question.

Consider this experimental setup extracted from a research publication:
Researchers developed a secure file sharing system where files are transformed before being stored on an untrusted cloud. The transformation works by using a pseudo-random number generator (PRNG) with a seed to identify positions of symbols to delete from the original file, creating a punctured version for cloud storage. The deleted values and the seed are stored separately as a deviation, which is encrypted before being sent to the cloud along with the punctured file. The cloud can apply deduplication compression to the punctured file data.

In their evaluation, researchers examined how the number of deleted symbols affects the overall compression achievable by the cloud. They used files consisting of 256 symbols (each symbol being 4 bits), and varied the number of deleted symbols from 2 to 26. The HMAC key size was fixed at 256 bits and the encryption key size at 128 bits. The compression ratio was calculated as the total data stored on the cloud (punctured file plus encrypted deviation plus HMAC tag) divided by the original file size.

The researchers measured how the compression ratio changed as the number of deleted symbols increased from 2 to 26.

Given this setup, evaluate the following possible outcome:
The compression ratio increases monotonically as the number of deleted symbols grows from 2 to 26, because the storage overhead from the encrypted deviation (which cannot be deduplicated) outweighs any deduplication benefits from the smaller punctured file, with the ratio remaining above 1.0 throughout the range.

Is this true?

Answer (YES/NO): NO